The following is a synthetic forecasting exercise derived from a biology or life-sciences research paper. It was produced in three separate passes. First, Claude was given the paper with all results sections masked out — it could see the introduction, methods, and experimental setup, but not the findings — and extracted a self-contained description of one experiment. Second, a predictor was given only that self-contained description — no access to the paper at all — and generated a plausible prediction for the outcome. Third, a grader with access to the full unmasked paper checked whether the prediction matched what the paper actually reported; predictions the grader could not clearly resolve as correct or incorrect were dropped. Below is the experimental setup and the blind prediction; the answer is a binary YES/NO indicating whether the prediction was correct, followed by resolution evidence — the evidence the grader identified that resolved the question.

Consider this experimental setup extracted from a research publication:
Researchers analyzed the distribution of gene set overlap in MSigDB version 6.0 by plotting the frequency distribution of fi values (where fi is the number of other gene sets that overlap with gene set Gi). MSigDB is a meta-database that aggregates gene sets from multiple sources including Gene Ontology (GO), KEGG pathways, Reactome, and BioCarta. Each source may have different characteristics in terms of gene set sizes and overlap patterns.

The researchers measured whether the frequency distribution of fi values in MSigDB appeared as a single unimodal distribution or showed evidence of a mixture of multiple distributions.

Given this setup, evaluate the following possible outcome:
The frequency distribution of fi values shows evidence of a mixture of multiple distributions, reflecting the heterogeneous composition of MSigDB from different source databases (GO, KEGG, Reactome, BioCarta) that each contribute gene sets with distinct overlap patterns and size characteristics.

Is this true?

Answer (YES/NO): YES